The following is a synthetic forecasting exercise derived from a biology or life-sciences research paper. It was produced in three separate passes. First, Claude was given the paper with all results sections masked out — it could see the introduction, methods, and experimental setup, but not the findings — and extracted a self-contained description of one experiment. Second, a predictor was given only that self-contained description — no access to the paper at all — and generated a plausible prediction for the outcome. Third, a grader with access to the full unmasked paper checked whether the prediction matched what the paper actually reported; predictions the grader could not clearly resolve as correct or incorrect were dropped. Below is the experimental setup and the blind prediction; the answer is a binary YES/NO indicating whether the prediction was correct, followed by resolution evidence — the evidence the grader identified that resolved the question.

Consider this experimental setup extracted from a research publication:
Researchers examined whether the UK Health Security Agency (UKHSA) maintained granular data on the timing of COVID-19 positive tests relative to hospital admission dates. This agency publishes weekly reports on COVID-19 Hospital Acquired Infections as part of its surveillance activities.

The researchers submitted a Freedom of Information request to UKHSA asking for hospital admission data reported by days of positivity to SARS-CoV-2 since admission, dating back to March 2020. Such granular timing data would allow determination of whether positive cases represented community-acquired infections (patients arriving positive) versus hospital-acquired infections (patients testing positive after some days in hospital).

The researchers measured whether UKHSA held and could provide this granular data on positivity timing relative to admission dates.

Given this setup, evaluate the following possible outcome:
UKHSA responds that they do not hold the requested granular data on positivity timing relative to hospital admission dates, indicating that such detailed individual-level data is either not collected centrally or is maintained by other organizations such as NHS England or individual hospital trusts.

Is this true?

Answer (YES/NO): YES